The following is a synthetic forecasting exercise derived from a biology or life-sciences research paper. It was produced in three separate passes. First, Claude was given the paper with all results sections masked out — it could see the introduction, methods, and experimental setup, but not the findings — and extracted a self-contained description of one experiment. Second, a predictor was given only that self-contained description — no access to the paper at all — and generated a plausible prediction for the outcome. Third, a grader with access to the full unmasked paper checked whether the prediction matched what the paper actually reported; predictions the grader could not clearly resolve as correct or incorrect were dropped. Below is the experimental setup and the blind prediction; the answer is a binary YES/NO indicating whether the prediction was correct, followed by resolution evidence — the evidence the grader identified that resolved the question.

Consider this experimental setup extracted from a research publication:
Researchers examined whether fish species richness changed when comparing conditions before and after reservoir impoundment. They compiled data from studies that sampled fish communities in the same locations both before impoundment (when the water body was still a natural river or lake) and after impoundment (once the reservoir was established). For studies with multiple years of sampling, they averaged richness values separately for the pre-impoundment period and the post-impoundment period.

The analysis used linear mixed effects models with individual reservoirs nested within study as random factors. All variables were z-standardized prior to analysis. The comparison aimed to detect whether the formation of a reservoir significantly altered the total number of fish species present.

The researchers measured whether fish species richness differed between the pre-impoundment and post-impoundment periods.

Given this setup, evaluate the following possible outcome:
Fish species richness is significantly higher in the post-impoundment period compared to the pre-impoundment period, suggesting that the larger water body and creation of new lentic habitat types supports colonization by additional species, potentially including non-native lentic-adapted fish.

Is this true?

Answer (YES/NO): NO